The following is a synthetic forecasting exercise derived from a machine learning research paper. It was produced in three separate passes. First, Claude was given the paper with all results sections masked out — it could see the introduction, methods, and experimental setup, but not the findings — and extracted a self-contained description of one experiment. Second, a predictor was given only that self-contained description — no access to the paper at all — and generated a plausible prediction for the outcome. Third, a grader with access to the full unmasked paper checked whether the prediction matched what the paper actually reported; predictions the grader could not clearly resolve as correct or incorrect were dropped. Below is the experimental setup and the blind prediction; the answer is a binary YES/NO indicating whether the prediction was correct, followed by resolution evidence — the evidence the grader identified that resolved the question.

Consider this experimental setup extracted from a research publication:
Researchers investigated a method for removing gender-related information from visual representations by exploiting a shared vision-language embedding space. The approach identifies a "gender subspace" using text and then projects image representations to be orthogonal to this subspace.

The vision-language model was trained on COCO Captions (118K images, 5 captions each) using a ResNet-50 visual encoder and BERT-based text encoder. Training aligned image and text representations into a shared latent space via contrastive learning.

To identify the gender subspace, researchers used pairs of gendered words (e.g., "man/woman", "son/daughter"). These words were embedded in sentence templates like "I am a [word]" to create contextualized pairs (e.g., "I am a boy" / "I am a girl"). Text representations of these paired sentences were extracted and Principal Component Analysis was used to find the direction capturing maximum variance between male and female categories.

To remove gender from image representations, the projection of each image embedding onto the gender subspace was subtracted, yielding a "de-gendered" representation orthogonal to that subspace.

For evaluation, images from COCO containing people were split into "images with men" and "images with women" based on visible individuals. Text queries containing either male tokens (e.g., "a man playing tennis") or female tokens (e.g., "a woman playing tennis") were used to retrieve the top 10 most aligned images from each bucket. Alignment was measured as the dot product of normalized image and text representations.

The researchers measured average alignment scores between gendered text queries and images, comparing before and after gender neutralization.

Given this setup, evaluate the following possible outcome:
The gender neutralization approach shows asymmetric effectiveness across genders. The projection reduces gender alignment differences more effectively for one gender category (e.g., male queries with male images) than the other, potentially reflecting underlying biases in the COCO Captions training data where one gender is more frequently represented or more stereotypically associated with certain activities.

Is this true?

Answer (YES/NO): NO